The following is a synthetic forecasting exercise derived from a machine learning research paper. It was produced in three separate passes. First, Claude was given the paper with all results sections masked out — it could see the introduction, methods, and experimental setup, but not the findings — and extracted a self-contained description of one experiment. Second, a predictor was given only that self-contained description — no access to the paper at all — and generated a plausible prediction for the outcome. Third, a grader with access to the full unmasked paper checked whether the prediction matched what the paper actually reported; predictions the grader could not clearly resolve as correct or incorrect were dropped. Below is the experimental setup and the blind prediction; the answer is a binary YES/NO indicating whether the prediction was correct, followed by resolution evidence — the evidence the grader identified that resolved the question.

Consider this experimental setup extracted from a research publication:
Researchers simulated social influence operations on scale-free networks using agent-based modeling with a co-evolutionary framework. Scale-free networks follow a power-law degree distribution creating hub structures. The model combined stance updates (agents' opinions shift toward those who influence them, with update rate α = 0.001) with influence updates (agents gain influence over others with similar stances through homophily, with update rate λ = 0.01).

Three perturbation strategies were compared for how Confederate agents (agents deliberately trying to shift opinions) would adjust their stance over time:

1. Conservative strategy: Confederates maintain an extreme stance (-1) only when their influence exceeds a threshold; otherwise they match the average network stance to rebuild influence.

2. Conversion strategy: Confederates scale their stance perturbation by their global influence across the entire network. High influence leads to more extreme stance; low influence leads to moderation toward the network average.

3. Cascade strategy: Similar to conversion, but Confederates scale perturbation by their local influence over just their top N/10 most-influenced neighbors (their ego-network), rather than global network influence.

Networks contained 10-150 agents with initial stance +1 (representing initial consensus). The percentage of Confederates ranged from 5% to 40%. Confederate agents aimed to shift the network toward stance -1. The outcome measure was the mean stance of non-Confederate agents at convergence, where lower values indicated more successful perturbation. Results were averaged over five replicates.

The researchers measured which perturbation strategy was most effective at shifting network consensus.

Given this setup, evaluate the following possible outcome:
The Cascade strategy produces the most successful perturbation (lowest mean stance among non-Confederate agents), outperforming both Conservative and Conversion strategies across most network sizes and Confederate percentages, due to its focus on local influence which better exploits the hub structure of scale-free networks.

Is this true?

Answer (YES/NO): YES